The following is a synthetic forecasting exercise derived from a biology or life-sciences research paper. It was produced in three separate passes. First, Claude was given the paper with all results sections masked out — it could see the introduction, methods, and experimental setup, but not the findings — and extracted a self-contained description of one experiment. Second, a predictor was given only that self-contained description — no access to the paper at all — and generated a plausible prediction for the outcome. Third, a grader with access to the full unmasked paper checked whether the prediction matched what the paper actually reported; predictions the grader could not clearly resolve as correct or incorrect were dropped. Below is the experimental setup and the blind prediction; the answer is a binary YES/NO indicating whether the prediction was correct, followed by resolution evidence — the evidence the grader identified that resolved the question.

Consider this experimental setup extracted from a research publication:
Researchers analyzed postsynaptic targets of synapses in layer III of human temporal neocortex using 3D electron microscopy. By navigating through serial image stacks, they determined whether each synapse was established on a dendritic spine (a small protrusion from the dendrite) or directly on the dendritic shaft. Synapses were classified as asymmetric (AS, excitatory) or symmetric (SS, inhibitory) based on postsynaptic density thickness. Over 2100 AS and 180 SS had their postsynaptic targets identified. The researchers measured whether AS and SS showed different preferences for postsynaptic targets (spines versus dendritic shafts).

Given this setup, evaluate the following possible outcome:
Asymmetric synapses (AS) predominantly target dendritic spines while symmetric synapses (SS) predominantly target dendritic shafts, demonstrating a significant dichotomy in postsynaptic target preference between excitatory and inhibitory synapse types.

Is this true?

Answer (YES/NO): YES